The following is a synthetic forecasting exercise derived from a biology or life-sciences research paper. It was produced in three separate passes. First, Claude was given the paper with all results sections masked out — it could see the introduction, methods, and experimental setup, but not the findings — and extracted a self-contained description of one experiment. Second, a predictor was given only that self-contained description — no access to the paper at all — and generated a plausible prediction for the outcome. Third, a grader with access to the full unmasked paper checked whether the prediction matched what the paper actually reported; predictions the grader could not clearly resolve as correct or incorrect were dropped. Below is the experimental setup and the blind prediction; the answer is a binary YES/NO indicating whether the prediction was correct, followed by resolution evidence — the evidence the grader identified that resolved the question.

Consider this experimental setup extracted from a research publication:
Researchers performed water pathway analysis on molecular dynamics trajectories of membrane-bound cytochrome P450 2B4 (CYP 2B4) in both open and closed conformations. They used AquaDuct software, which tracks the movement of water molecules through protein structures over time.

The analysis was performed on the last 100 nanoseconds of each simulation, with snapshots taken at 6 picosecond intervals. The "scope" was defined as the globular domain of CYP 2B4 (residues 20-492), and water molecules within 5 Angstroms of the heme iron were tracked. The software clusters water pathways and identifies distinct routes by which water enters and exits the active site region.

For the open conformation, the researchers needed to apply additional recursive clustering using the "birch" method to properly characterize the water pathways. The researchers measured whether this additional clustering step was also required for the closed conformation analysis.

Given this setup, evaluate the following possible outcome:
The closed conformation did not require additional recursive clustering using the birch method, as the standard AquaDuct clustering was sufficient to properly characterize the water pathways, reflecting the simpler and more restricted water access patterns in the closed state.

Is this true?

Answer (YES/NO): YES